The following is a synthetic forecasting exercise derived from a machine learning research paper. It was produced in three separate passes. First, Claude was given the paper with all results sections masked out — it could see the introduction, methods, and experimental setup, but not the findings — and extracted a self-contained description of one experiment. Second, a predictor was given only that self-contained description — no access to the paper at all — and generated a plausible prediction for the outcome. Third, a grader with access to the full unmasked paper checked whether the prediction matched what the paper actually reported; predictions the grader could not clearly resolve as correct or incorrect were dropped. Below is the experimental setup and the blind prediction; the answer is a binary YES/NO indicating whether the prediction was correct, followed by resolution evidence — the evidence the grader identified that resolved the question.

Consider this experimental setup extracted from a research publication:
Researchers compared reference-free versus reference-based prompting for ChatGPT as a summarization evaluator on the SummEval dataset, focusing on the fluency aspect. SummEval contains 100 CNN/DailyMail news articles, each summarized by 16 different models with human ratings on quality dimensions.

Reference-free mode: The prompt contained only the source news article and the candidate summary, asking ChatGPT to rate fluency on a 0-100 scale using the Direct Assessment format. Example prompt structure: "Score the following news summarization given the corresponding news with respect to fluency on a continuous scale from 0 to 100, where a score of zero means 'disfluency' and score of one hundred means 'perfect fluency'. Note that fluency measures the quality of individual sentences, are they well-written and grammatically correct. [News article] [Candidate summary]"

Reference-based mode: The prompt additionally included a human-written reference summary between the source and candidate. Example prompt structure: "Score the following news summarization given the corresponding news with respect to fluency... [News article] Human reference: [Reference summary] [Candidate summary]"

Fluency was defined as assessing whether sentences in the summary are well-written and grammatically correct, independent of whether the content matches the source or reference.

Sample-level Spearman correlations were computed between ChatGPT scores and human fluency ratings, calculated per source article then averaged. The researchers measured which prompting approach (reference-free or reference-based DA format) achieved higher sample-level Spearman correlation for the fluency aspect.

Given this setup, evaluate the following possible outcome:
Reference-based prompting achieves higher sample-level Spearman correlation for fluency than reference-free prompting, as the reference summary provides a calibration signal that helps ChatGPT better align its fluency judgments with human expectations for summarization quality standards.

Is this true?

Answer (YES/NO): NO